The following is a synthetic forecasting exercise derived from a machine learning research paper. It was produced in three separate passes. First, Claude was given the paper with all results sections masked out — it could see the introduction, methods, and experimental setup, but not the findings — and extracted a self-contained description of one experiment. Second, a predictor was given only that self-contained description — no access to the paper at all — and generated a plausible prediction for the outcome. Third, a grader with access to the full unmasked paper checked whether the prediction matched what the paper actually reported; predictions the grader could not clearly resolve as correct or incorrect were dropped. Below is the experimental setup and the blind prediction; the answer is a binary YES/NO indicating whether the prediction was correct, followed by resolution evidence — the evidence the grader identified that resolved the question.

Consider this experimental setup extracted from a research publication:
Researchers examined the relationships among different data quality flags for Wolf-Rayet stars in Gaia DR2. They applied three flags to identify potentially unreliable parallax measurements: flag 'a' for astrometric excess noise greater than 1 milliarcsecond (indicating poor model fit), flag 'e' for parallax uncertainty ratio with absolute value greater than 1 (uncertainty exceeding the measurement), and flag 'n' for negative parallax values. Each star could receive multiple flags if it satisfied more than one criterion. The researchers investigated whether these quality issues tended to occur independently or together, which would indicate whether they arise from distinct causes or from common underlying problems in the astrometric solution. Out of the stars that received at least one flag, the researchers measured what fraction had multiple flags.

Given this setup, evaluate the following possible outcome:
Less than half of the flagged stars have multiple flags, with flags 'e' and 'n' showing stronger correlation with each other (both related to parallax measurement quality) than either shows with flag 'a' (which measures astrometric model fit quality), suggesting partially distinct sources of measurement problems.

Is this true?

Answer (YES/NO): NO